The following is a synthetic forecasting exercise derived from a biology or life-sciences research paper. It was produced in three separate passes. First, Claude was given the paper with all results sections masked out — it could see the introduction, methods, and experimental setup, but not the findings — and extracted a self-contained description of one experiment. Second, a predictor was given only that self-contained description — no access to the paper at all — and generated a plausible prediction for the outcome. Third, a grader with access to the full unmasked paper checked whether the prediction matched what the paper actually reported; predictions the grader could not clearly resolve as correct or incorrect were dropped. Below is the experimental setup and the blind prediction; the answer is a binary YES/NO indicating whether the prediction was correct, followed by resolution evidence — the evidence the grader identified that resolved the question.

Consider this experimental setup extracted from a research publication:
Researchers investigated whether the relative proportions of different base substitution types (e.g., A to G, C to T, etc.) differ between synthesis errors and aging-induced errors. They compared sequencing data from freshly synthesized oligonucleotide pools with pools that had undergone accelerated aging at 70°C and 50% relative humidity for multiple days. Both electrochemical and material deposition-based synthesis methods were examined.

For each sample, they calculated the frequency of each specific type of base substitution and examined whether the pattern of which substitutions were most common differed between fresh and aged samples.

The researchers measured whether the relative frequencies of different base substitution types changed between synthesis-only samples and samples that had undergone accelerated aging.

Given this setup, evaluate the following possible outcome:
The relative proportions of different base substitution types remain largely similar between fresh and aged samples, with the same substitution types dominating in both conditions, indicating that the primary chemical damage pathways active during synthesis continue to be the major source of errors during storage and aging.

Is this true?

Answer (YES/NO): NO